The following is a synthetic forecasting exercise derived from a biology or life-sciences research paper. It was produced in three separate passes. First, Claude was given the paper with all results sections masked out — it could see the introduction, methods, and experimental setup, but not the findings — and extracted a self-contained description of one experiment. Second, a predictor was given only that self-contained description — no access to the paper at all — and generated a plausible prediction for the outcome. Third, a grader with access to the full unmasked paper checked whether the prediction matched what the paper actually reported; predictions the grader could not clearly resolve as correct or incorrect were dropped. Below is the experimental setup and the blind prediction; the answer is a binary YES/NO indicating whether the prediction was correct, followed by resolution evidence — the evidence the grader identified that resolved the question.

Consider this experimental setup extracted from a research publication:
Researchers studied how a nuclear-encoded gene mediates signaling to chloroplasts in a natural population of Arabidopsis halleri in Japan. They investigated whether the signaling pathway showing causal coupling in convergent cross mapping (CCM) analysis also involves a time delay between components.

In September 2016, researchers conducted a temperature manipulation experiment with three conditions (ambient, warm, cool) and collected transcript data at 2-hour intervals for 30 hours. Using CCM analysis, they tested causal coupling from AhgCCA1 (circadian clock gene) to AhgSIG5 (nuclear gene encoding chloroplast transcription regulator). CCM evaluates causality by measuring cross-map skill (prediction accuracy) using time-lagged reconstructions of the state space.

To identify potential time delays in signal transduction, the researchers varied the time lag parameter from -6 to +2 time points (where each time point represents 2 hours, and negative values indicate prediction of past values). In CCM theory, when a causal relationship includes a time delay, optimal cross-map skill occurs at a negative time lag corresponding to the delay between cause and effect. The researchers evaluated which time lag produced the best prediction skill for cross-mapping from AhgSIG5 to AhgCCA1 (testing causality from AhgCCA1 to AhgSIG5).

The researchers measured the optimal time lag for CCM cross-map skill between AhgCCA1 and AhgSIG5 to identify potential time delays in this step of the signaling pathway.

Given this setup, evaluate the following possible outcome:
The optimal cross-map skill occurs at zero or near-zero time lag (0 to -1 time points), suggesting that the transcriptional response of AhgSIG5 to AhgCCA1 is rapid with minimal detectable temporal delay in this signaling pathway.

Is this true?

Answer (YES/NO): YES